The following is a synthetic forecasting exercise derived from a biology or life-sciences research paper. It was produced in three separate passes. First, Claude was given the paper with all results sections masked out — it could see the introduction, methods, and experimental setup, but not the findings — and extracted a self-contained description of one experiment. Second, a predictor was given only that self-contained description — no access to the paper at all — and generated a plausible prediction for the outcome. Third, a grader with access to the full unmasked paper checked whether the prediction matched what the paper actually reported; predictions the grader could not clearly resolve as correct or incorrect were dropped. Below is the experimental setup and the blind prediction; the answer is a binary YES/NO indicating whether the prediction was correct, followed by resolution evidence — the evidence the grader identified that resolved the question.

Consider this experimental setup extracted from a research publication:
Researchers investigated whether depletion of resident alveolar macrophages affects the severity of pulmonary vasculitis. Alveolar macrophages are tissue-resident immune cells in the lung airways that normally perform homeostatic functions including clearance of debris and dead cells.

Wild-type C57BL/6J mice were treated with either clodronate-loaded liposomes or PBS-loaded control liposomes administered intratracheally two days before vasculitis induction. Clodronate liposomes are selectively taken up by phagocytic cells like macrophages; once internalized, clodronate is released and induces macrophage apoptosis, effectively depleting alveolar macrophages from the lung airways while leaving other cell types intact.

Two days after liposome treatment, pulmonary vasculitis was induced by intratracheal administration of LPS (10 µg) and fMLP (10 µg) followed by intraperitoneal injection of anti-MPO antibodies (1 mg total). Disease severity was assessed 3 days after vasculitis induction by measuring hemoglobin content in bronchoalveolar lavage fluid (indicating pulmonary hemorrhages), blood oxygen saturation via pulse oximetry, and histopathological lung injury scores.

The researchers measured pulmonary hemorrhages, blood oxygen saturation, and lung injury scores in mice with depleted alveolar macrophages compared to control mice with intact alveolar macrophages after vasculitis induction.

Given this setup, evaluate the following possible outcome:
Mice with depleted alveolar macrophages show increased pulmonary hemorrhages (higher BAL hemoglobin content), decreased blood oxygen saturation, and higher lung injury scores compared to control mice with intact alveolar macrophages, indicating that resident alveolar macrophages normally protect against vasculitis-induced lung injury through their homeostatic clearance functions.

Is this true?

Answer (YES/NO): NO